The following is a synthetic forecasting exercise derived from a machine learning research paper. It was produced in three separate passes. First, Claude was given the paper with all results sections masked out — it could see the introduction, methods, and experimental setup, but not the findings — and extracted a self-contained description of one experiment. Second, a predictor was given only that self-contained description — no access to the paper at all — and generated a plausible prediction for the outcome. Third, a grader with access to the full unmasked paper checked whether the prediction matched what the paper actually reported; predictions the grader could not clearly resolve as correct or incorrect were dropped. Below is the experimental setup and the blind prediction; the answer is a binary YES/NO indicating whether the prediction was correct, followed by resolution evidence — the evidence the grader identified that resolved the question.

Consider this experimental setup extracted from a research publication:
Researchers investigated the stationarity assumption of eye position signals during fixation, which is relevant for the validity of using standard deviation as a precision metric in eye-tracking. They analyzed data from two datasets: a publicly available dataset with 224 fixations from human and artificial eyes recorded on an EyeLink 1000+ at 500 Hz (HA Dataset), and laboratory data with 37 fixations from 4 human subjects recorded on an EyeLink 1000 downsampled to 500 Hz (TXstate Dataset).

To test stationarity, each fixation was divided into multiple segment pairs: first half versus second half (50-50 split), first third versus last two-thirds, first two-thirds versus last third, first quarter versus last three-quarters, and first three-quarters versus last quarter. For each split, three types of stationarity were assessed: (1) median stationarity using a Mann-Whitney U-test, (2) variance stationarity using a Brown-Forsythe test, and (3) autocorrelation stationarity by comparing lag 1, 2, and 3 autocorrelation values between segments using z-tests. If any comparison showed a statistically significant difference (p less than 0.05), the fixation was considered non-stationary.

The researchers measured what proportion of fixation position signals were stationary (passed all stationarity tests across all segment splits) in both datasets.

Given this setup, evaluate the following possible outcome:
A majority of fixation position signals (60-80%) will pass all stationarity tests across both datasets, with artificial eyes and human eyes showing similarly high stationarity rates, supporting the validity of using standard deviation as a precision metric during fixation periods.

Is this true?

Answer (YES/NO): NO